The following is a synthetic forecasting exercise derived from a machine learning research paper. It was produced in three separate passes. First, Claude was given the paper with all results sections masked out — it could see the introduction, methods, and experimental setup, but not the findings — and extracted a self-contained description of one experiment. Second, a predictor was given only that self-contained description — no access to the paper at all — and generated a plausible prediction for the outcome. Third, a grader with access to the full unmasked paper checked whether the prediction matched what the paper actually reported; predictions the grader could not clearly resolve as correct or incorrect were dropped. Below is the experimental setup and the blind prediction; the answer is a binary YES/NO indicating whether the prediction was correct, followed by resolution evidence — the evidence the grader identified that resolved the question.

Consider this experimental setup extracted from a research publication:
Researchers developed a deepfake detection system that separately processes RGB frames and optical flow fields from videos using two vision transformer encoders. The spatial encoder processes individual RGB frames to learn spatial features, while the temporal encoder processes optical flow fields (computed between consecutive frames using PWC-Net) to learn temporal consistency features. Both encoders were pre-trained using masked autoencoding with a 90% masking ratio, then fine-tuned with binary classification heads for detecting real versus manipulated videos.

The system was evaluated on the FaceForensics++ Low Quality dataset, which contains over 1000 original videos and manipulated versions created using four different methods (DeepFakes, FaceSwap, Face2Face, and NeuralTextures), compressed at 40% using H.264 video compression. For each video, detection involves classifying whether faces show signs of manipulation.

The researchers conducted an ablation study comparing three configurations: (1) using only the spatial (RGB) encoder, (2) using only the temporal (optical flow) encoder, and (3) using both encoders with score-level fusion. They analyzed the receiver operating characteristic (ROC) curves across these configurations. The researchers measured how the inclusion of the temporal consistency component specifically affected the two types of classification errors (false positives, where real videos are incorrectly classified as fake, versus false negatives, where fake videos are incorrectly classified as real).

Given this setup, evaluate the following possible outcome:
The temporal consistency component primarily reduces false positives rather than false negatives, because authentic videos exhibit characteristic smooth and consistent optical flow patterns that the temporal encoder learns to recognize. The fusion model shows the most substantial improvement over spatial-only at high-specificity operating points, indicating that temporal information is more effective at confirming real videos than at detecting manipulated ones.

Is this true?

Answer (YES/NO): YES